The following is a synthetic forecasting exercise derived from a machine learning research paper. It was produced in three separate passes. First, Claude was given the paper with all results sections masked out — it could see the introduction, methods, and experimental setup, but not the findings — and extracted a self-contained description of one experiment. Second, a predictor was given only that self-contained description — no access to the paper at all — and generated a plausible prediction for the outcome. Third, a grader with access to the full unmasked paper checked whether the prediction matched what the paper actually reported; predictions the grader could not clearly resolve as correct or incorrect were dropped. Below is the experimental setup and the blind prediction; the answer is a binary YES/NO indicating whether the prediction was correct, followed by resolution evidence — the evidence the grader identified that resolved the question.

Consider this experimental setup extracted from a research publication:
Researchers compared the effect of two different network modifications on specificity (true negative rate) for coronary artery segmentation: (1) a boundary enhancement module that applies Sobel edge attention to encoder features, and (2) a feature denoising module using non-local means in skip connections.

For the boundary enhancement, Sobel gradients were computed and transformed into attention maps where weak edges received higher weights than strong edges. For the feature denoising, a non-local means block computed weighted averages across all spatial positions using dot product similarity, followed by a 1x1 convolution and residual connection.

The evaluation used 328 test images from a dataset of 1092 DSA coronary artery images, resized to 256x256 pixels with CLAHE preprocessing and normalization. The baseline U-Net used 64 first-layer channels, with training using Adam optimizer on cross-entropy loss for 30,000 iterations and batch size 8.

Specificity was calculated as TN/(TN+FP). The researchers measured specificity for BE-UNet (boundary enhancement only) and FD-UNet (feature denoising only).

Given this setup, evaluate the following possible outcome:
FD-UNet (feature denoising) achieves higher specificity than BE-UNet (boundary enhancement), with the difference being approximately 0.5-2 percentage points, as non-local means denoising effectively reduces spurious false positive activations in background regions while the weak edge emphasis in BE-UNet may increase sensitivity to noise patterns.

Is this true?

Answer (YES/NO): YES